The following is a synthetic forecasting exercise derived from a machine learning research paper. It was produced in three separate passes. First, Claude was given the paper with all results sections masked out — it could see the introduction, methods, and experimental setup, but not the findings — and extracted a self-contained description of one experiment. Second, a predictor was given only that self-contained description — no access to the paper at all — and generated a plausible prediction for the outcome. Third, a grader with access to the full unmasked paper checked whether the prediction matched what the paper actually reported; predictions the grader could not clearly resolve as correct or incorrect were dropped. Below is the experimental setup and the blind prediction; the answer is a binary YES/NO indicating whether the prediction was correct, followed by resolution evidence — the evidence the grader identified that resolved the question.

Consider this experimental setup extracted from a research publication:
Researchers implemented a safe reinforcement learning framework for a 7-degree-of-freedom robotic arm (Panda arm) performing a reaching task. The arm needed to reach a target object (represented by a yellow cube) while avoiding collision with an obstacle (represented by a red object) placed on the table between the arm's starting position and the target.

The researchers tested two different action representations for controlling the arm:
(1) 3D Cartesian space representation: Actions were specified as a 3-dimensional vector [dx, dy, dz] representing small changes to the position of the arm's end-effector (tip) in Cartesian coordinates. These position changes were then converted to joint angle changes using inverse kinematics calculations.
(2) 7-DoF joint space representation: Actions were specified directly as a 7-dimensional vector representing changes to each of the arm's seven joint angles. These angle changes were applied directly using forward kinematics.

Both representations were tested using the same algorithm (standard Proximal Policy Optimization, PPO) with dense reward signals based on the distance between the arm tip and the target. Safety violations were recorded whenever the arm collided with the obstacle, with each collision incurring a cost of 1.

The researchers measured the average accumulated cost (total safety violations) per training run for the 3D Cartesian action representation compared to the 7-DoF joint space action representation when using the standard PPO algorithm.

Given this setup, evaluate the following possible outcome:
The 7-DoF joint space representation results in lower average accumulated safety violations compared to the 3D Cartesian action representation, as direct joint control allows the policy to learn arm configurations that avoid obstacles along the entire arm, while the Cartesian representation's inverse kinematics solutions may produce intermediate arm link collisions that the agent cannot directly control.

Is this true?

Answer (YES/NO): NO